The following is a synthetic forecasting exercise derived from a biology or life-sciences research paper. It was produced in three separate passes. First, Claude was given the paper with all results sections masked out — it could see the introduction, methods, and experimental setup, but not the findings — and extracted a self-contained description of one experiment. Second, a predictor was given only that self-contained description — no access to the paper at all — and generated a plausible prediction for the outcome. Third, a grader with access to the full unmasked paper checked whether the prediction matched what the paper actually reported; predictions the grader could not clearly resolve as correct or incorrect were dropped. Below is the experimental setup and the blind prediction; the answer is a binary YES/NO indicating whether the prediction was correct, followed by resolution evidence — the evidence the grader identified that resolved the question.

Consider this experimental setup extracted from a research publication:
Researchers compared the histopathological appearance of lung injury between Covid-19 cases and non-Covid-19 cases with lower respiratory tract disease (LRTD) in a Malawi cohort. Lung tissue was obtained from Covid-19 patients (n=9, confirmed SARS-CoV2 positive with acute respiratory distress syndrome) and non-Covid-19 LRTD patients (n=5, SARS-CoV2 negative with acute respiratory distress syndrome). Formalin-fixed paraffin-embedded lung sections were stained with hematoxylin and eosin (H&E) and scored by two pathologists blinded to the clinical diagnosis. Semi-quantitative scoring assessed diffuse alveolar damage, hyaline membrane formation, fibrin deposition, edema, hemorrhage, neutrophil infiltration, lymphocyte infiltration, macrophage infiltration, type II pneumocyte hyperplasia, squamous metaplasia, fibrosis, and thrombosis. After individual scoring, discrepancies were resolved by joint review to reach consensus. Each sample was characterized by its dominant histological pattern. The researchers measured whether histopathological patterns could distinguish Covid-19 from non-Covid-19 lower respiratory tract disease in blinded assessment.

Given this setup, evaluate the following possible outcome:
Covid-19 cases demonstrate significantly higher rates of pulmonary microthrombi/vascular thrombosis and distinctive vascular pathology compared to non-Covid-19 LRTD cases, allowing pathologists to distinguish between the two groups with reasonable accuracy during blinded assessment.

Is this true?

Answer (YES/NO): NO